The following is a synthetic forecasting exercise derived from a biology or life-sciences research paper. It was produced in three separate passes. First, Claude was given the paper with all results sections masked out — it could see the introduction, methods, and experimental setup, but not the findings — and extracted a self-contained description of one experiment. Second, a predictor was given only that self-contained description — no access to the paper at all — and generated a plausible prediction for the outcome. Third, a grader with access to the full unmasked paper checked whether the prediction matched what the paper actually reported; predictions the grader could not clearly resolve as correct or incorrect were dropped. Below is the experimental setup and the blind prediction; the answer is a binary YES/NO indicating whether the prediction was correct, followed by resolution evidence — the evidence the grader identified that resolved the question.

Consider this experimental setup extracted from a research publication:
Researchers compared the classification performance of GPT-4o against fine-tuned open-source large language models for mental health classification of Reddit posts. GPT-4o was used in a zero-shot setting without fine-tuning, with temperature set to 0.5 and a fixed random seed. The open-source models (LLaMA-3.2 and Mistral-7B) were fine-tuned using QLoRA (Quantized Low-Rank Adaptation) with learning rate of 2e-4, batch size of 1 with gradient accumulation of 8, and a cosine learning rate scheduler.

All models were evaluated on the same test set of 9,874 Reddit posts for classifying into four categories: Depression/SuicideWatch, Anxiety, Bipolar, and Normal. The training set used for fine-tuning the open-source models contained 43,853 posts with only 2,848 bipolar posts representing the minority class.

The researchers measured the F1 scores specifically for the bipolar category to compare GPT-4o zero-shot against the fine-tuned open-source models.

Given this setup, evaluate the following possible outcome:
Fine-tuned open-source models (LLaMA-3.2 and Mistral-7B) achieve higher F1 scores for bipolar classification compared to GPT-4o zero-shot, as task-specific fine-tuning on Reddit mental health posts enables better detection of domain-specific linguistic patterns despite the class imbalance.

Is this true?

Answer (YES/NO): YES